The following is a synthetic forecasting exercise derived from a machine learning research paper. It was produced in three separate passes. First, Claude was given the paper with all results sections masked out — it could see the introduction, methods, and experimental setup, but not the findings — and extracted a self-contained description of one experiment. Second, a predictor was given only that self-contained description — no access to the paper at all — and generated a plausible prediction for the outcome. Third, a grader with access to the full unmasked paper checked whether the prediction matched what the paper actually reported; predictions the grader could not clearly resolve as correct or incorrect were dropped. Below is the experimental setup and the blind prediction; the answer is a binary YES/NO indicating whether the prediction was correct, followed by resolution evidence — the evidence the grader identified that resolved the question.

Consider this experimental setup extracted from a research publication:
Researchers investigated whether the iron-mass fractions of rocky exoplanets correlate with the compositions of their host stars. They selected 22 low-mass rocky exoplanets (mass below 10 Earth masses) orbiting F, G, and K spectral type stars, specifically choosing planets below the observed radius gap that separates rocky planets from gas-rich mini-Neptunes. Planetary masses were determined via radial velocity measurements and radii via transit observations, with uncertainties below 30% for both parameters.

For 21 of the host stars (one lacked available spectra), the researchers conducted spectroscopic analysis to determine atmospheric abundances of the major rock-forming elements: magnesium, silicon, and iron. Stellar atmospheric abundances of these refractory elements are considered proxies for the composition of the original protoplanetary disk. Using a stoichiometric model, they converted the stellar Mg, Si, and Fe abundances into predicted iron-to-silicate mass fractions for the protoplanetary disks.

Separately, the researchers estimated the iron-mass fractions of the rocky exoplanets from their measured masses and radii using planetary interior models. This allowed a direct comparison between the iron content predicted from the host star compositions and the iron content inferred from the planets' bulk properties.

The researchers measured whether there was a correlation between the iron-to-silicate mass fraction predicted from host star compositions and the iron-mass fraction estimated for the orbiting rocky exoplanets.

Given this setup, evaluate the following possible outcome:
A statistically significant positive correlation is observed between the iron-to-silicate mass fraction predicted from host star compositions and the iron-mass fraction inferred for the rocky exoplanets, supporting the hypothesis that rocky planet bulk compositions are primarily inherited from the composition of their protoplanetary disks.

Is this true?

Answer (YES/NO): YES